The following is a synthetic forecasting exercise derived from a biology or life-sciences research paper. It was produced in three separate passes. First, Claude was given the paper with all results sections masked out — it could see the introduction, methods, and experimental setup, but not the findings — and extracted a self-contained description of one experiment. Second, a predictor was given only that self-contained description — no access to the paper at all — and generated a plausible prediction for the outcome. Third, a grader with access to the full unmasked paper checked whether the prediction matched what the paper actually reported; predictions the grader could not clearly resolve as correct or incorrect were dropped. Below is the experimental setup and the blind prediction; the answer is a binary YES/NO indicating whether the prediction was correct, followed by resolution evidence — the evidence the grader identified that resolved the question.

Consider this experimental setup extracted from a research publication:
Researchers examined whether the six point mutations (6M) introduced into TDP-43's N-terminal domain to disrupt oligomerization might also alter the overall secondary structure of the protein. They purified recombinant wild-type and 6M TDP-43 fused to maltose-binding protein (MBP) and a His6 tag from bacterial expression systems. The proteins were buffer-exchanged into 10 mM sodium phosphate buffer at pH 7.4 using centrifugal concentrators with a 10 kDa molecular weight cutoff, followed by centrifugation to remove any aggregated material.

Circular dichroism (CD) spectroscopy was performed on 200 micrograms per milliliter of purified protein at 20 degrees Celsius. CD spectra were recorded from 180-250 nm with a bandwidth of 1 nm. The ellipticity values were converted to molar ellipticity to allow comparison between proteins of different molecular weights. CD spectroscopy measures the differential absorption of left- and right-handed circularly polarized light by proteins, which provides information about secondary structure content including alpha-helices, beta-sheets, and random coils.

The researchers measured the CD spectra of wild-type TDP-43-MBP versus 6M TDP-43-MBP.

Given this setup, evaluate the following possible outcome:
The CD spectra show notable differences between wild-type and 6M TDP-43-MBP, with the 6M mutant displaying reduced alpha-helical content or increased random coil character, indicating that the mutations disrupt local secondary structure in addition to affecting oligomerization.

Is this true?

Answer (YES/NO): NO